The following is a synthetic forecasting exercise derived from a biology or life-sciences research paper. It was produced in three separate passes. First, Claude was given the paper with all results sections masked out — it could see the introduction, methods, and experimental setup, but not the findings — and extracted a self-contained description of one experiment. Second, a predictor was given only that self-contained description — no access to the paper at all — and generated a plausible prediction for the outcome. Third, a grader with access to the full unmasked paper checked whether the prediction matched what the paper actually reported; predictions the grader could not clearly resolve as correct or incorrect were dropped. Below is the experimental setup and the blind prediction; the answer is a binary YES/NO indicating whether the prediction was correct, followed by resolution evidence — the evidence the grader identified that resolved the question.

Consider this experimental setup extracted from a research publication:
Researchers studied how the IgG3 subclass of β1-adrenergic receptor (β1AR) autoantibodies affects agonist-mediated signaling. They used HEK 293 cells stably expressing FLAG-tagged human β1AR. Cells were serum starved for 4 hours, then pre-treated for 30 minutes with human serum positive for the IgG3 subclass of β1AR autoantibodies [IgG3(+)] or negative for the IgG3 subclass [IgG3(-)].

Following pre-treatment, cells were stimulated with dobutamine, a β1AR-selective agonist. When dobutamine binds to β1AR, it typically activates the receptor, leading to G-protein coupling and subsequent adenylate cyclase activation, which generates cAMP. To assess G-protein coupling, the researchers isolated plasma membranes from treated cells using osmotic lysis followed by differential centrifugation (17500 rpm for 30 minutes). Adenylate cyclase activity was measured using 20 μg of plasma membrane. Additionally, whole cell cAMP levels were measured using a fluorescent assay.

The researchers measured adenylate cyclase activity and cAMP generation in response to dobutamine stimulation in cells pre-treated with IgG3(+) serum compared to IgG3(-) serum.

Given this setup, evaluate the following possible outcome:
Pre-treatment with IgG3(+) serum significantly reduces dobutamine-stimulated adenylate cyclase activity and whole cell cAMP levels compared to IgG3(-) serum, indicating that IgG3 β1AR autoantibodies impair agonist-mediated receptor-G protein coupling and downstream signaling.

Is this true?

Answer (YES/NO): NO